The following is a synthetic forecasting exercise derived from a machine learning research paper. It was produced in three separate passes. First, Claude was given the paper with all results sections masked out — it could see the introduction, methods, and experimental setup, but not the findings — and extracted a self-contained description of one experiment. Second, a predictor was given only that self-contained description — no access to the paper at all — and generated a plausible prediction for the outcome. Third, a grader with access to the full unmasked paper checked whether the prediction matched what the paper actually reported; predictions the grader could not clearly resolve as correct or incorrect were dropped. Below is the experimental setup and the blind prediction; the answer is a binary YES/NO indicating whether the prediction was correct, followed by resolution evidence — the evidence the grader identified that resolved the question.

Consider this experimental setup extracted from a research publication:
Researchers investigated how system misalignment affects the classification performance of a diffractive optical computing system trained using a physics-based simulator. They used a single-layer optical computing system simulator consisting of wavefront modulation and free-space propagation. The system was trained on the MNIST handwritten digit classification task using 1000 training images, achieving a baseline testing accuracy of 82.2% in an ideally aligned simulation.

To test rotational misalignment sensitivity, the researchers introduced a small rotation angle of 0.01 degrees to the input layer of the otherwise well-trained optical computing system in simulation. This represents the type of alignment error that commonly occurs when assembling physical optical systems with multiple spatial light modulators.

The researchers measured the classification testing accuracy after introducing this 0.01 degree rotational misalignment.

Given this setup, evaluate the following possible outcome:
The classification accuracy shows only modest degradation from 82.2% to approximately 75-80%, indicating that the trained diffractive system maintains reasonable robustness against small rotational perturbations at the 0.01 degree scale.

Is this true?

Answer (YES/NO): NO